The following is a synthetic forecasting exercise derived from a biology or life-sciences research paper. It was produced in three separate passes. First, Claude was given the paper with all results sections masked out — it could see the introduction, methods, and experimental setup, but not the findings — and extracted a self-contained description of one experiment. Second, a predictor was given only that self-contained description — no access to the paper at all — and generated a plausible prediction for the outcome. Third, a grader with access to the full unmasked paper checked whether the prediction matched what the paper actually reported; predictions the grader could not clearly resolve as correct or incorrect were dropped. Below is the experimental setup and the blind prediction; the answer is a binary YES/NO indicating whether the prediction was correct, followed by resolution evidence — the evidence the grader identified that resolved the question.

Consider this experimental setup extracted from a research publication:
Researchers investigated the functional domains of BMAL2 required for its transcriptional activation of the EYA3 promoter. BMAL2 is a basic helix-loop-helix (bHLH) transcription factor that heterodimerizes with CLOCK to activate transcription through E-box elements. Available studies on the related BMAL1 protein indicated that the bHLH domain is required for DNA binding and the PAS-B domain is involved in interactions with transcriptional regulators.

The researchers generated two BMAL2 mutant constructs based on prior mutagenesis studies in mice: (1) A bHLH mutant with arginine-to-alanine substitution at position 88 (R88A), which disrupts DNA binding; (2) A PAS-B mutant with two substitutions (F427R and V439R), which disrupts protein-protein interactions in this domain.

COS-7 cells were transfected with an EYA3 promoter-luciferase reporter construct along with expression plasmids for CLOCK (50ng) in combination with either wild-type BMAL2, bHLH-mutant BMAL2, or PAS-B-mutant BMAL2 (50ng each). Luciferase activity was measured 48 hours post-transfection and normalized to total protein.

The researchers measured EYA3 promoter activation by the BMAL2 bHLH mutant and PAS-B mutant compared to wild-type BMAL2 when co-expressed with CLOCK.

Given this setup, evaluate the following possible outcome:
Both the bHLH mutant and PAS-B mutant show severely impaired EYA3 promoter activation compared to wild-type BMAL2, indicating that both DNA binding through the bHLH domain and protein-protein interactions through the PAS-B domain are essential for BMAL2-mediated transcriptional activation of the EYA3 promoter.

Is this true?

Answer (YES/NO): NO